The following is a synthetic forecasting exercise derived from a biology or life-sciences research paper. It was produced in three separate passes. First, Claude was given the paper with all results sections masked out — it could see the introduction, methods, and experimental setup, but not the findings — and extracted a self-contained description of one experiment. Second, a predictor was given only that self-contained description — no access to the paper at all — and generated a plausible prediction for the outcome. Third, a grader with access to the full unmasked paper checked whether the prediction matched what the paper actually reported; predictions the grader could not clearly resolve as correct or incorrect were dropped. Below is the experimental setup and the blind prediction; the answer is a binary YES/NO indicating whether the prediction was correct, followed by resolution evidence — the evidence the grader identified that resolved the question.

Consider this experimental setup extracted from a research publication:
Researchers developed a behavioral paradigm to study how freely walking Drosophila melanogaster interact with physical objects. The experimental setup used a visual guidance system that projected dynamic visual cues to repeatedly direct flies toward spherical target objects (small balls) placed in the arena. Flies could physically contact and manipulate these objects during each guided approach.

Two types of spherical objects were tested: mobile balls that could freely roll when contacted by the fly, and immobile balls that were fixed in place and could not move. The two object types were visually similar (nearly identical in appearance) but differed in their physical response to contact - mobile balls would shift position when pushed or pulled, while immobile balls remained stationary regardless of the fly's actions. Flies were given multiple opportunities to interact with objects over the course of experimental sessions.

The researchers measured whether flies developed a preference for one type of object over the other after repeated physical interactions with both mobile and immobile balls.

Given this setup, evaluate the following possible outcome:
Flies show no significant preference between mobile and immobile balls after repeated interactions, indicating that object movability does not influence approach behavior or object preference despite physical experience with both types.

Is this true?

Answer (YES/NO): NO